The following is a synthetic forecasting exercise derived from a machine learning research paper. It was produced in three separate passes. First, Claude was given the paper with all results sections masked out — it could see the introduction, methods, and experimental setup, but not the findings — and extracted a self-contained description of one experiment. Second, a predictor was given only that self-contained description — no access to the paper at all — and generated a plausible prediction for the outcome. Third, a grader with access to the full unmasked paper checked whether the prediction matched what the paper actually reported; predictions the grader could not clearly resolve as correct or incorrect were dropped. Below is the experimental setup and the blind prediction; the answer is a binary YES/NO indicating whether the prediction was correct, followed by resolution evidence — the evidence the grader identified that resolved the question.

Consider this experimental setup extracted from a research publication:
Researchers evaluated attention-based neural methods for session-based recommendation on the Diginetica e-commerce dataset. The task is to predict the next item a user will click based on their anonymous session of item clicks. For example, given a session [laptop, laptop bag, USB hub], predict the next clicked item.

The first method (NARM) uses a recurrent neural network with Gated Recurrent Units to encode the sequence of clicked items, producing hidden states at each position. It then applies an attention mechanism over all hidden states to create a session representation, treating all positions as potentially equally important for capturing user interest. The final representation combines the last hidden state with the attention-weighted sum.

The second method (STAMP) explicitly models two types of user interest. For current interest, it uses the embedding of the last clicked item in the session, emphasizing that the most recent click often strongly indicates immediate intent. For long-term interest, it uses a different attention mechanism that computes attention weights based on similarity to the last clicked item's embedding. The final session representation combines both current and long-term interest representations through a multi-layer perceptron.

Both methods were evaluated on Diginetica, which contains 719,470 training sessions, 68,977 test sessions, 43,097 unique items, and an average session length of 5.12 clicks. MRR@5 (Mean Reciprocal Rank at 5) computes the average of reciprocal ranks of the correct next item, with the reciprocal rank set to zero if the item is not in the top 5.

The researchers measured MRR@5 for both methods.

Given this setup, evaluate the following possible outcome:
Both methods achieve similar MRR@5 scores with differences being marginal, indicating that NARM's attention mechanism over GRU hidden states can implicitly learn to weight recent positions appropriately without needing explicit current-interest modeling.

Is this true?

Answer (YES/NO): YES